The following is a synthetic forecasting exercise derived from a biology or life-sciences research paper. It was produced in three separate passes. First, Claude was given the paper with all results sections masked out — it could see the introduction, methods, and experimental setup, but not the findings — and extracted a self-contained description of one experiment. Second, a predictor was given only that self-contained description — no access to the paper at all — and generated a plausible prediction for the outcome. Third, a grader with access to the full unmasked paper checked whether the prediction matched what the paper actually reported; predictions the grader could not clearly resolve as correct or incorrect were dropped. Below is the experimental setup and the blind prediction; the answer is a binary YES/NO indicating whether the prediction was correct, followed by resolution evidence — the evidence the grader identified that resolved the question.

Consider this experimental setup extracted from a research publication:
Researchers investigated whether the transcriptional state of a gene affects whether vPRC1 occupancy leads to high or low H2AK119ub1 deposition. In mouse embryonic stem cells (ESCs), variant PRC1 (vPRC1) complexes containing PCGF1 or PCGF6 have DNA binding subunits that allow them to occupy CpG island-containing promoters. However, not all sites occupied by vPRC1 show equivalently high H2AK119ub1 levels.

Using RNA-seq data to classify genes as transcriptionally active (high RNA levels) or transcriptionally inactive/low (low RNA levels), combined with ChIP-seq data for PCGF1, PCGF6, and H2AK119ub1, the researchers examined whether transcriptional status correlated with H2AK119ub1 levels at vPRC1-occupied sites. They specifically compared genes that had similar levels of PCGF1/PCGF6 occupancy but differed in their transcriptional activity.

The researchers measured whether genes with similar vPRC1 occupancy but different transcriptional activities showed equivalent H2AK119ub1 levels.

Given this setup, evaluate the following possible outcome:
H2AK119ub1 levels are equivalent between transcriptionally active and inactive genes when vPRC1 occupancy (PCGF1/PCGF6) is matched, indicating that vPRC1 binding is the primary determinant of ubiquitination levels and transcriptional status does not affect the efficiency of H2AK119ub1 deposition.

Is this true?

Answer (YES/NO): NO